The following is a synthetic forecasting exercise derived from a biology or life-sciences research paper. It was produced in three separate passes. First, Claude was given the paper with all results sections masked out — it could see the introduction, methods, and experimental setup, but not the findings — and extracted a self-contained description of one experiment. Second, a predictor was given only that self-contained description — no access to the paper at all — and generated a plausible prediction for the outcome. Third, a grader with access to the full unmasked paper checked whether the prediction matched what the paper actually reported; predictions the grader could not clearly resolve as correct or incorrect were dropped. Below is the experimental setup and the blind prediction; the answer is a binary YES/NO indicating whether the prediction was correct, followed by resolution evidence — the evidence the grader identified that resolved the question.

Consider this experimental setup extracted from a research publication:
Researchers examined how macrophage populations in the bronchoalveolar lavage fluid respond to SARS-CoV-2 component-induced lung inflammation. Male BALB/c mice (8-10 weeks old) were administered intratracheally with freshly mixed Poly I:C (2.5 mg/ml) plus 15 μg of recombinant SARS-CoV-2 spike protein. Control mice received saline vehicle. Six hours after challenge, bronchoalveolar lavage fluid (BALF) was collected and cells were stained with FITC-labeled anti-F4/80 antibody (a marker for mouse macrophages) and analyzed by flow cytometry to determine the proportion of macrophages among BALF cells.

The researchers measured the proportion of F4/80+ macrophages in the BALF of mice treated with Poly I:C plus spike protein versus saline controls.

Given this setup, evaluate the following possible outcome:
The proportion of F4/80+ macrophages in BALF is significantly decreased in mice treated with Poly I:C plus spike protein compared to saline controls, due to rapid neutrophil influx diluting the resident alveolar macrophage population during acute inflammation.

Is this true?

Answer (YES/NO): NO